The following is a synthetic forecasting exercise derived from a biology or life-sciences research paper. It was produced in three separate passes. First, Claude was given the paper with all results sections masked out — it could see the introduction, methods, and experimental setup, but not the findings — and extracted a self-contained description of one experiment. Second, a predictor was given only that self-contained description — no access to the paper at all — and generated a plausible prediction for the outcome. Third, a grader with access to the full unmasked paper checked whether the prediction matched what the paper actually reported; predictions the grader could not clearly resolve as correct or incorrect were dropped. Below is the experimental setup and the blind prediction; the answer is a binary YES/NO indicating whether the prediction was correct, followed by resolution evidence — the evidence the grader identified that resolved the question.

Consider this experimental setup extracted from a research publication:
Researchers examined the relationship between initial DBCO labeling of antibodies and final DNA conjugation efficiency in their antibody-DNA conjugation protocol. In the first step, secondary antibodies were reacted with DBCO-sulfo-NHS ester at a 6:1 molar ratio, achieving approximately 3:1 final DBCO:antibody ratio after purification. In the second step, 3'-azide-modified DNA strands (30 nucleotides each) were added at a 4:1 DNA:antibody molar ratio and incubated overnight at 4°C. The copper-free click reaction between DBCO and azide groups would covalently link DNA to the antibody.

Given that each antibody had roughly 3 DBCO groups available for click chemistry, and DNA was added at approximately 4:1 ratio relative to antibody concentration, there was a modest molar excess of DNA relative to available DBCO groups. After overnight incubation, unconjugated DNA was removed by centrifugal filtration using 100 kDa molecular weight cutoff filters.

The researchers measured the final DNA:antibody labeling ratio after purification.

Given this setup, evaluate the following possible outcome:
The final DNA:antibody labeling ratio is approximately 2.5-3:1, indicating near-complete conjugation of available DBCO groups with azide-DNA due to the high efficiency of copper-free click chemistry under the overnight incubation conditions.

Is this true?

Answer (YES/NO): NO